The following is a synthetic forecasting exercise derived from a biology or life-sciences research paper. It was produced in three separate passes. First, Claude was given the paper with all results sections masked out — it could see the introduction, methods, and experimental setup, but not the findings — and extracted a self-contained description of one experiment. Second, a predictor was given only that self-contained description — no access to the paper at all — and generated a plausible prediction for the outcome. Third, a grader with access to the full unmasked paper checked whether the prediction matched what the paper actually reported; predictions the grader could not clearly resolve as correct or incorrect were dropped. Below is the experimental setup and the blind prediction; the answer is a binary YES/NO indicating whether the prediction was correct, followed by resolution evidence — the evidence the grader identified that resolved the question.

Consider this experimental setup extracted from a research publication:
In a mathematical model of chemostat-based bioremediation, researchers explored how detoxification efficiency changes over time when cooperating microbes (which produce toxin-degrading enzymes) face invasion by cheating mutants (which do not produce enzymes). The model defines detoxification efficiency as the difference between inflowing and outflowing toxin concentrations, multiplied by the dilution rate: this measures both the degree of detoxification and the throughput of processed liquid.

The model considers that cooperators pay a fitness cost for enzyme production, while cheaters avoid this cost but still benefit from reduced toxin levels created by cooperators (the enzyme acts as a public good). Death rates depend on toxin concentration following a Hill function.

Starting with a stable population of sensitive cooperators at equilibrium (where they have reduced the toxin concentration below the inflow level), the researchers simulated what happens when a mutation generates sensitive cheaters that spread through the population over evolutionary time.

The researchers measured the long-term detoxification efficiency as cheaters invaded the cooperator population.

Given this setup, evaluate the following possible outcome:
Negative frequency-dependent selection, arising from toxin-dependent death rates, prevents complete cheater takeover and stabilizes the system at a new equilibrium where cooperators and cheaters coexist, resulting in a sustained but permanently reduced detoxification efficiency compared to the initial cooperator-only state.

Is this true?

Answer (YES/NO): NO